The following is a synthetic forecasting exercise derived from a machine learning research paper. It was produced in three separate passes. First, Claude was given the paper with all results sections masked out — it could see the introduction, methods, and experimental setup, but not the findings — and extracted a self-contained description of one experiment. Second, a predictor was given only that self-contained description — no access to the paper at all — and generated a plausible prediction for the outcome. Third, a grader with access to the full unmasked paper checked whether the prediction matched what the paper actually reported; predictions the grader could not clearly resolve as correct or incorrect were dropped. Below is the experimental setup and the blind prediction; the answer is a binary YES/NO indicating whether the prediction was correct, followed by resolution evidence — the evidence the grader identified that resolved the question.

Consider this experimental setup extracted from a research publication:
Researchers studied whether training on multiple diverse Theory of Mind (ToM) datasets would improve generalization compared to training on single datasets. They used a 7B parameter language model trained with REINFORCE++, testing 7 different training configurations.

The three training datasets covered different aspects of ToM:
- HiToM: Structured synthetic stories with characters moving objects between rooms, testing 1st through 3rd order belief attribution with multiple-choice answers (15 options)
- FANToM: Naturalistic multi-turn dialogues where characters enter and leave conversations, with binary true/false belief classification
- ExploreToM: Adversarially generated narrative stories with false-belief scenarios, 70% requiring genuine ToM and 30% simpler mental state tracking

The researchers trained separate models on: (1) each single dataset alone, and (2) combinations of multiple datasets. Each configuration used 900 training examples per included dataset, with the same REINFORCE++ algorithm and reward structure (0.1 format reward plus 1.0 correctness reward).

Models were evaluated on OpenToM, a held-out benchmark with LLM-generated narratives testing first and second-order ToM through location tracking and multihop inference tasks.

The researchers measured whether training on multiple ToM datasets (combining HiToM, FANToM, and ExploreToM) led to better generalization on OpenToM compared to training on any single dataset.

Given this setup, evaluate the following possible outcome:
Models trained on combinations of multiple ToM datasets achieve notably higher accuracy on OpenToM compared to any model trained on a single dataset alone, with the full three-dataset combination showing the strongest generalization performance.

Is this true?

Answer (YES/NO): NO